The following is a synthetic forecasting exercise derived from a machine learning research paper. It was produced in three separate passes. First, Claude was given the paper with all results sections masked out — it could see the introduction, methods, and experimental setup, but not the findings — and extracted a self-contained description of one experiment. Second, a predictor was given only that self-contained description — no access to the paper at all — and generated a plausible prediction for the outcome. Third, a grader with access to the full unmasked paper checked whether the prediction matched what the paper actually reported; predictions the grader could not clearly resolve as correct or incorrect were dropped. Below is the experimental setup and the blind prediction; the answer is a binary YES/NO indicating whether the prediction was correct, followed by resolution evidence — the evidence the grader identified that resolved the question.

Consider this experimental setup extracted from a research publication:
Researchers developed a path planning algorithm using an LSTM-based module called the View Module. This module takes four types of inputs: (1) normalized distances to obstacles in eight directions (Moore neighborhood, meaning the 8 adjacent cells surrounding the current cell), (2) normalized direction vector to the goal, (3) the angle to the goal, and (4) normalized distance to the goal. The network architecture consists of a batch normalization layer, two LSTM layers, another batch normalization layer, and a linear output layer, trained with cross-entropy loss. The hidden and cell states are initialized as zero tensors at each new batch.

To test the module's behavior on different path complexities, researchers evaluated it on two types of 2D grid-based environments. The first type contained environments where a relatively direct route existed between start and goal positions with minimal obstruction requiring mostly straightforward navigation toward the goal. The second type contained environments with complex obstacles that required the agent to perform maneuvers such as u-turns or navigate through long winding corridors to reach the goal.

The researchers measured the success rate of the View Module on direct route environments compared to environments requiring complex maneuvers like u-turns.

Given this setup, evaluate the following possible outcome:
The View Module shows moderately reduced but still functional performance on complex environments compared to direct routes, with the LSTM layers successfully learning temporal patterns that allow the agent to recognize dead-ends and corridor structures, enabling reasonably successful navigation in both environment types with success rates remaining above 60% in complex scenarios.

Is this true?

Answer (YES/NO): NO